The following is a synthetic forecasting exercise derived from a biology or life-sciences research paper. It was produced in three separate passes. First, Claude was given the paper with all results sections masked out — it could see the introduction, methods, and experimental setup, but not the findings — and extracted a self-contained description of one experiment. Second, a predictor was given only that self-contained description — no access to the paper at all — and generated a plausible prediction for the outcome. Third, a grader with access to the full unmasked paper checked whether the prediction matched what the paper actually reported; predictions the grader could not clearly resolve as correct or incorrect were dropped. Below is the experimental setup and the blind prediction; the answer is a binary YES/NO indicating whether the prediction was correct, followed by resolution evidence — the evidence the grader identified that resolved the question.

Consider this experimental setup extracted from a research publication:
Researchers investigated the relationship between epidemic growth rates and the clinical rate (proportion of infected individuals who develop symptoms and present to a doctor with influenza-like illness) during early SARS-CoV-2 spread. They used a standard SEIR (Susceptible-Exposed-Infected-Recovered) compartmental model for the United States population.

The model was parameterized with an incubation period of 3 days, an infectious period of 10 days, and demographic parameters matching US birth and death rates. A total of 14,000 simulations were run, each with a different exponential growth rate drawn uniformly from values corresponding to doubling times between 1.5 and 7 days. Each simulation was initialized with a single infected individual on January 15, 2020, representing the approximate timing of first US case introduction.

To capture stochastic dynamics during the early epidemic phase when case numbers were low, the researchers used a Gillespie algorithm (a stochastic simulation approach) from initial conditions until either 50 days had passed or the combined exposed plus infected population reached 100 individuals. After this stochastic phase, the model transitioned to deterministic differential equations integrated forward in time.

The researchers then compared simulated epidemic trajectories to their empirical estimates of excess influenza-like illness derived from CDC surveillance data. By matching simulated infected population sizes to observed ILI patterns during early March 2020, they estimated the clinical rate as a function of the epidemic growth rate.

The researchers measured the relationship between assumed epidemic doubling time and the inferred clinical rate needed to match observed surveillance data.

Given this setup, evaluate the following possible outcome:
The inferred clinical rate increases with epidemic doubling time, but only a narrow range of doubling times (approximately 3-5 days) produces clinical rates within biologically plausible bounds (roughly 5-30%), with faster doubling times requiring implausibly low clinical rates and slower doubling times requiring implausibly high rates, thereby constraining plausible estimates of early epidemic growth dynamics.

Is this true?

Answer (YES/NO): NO